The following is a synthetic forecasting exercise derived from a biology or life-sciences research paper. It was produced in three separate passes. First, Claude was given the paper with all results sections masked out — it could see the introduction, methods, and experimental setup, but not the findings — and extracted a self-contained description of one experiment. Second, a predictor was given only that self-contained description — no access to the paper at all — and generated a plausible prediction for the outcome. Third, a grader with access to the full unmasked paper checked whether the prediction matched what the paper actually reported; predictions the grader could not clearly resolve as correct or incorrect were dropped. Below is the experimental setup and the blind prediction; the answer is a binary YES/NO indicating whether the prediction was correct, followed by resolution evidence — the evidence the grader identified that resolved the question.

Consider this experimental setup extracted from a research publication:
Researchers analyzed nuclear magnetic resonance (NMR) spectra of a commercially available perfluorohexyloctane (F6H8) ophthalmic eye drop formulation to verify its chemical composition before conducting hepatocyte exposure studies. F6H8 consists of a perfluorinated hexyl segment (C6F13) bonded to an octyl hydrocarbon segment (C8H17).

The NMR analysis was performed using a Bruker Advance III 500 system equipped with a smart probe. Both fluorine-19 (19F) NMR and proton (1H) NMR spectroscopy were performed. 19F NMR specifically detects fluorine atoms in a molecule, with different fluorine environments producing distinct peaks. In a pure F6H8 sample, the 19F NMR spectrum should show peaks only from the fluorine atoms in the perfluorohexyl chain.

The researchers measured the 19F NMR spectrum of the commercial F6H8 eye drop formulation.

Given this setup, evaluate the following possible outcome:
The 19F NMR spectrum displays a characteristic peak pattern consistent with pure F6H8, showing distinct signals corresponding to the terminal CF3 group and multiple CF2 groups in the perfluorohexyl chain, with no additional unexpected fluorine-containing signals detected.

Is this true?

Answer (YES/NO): NO